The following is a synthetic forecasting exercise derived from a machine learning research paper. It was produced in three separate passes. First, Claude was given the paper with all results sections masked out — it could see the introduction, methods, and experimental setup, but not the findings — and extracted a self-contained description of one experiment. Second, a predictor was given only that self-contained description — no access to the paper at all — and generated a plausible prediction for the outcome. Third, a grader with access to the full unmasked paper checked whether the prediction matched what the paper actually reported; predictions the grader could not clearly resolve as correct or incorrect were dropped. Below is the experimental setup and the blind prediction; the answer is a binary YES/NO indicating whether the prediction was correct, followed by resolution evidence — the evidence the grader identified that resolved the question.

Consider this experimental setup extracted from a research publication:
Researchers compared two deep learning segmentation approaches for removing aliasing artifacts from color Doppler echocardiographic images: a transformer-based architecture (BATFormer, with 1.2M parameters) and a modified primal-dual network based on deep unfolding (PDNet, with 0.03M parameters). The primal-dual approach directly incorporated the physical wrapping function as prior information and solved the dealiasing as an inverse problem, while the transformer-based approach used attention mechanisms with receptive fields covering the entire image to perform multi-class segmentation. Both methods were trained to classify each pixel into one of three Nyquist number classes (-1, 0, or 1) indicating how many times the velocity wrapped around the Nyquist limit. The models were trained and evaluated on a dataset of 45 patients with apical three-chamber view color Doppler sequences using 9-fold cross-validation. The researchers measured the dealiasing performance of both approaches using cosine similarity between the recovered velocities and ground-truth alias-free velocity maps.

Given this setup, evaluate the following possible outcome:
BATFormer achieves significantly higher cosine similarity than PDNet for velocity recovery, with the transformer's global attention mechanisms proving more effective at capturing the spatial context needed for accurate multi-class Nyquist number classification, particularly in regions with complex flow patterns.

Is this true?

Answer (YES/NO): NO